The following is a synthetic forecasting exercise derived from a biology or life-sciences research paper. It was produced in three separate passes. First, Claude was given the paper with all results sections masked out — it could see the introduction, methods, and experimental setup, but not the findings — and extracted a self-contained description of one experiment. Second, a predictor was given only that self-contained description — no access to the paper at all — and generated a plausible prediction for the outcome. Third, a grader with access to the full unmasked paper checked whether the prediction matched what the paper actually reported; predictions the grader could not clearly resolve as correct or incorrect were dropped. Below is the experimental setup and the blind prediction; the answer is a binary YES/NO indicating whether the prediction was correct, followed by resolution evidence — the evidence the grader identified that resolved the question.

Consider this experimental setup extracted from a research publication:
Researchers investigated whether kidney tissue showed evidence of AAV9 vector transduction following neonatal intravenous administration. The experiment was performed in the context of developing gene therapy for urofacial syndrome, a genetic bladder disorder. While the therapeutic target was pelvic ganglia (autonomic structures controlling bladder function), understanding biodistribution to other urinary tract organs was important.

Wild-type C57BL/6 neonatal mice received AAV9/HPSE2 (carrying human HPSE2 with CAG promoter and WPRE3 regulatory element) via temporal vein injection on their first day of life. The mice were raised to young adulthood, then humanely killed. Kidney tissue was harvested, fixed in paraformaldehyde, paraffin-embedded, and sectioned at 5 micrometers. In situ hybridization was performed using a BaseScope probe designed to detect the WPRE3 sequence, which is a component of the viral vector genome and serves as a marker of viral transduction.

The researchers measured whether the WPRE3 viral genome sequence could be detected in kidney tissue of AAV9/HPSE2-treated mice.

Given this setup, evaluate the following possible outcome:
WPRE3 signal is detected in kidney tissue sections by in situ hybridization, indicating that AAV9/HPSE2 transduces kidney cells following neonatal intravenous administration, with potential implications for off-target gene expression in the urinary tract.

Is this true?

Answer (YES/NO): NO